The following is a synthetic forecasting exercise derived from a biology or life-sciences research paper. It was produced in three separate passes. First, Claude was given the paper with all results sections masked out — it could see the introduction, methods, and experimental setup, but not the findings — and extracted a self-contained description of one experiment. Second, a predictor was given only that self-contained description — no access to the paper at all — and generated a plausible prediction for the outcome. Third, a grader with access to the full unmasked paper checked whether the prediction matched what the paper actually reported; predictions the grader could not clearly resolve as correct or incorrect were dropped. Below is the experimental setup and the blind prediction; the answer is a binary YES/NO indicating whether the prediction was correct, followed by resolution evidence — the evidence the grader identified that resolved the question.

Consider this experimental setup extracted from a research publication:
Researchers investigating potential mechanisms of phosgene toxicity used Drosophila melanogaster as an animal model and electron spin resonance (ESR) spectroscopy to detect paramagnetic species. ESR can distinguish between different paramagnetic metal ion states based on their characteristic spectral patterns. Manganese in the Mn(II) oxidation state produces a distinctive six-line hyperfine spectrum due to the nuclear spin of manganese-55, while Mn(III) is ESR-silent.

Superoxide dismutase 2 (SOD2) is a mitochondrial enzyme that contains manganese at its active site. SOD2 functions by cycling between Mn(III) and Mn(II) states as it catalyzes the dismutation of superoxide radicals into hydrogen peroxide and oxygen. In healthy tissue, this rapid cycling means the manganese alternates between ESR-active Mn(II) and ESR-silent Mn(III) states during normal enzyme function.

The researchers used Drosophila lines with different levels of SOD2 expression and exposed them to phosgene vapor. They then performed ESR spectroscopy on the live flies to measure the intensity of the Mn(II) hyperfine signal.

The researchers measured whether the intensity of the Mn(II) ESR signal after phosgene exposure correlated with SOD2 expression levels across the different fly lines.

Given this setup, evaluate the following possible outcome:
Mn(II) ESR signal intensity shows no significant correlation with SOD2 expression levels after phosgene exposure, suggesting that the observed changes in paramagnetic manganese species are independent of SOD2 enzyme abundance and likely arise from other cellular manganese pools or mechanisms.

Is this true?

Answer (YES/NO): NO